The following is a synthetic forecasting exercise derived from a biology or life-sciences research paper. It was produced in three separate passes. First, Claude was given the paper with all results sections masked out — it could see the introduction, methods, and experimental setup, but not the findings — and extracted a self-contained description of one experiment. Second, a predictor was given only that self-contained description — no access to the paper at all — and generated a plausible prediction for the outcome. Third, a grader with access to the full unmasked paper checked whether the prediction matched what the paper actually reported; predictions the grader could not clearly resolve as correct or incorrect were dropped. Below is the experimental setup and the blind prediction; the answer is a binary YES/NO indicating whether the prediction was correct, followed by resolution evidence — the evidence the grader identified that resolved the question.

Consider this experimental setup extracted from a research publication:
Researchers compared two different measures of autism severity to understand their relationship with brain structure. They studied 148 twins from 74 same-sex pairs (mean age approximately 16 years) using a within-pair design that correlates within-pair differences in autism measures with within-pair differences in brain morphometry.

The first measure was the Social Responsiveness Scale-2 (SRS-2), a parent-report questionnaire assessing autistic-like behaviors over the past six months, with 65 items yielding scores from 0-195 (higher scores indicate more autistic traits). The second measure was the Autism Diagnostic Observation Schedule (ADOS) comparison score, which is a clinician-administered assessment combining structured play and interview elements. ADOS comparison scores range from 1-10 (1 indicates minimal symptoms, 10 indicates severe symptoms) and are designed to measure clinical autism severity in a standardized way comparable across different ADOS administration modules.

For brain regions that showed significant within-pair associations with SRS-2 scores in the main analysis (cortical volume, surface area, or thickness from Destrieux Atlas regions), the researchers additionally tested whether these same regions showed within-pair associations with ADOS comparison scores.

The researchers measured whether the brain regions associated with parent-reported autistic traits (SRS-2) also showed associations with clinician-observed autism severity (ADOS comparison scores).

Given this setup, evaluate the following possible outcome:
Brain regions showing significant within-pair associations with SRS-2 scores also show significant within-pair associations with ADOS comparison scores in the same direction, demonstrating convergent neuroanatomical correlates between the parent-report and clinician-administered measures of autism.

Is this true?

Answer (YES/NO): YES